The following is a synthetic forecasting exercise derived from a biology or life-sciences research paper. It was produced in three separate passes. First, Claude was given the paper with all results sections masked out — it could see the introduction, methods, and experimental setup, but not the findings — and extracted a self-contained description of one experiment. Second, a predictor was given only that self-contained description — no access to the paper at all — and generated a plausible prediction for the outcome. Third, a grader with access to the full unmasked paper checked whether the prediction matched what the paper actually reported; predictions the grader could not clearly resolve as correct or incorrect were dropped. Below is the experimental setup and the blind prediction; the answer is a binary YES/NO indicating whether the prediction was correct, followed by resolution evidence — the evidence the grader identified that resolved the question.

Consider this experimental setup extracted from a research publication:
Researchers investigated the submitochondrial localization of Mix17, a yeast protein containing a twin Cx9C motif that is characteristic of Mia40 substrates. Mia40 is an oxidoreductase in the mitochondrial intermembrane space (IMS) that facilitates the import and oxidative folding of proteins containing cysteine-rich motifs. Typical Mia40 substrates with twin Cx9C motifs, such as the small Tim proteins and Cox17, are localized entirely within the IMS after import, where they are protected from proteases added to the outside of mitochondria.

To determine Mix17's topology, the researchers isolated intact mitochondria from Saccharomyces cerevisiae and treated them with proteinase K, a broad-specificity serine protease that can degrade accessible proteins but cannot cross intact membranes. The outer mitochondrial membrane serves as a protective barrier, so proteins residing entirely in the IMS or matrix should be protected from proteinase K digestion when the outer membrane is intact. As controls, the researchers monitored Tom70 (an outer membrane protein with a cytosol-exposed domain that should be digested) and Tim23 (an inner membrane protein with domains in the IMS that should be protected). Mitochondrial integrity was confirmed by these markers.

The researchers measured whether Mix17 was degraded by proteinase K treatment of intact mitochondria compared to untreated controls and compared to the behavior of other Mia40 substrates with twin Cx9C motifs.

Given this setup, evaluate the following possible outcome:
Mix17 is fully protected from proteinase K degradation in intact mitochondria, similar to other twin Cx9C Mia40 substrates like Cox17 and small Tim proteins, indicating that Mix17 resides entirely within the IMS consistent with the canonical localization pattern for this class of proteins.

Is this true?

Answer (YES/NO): NO